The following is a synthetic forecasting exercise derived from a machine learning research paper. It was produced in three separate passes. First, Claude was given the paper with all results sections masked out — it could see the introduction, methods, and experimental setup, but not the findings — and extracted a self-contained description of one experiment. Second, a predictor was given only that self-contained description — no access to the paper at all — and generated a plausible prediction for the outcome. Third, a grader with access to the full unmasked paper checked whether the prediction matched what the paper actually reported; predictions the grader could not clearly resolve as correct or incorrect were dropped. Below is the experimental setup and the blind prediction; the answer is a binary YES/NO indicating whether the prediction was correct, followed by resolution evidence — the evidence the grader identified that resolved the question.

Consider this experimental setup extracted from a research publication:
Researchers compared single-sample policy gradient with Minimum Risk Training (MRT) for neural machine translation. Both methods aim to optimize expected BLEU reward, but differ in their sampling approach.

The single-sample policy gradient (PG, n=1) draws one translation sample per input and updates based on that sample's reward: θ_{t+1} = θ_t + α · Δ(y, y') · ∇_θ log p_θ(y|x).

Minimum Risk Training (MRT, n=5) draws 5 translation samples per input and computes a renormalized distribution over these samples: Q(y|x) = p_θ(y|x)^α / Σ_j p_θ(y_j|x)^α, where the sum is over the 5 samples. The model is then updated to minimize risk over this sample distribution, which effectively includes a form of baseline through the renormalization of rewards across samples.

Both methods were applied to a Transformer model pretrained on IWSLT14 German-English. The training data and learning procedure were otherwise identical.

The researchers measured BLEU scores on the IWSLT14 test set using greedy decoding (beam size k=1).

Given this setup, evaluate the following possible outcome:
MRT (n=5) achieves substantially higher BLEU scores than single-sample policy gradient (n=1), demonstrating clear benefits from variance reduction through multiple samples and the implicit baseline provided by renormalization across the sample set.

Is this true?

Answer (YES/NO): NO